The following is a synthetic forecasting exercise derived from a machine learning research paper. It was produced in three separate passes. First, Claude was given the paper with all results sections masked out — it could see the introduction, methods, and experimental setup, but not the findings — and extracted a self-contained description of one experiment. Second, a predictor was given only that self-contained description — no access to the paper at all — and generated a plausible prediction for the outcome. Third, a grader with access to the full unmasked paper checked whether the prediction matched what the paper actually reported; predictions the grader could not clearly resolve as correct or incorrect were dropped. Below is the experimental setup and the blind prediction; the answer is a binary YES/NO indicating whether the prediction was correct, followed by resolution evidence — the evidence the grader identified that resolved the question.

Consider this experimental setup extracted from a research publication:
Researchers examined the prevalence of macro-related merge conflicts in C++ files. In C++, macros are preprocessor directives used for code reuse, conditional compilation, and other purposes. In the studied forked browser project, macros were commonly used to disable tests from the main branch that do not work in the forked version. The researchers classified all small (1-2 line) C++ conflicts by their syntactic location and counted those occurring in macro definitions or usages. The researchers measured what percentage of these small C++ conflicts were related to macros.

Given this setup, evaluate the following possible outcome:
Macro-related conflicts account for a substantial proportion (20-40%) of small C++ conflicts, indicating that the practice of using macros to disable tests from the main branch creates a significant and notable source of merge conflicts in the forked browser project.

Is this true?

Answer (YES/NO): NO